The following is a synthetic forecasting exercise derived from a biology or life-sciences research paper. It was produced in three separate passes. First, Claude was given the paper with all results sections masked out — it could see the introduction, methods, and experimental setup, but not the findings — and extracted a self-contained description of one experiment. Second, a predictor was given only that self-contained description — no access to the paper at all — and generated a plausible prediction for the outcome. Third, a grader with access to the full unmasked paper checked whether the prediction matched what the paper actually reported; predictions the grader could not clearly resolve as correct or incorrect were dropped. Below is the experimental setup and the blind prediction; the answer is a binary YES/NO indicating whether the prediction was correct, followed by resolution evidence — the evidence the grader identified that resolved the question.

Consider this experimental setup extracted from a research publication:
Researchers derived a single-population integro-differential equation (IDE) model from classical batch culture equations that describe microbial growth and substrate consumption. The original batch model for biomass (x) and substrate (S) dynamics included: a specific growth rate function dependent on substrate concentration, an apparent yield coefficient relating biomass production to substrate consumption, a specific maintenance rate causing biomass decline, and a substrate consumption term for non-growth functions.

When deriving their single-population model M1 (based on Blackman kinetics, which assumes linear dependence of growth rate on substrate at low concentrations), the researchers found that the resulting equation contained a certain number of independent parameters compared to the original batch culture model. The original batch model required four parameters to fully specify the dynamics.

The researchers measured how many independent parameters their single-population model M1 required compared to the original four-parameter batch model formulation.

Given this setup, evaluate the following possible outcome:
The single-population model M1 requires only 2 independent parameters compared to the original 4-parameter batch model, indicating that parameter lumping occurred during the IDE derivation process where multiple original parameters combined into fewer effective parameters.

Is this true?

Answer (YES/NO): NO